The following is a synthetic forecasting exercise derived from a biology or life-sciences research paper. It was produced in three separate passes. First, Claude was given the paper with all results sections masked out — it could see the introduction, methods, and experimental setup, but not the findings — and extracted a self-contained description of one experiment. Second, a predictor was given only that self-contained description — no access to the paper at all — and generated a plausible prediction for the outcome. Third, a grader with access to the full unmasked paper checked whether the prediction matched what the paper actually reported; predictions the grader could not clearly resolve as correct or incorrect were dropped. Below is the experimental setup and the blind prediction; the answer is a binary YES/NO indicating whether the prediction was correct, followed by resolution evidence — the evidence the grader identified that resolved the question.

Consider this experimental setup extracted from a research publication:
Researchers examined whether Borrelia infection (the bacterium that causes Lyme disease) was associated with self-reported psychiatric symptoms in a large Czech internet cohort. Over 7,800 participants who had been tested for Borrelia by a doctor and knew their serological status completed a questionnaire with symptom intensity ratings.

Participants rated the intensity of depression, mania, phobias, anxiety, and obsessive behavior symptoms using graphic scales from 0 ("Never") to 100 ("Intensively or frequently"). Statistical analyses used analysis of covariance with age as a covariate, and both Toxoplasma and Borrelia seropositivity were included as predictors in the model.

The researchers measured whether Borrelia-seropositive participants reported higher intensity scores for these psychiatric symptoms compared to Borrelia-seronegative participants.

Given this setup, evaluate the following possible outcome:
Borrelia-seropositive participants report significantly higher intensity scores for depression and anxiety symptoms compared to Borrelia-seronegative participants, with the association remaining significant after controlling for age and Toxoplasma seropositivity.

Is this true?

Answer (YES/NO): NO